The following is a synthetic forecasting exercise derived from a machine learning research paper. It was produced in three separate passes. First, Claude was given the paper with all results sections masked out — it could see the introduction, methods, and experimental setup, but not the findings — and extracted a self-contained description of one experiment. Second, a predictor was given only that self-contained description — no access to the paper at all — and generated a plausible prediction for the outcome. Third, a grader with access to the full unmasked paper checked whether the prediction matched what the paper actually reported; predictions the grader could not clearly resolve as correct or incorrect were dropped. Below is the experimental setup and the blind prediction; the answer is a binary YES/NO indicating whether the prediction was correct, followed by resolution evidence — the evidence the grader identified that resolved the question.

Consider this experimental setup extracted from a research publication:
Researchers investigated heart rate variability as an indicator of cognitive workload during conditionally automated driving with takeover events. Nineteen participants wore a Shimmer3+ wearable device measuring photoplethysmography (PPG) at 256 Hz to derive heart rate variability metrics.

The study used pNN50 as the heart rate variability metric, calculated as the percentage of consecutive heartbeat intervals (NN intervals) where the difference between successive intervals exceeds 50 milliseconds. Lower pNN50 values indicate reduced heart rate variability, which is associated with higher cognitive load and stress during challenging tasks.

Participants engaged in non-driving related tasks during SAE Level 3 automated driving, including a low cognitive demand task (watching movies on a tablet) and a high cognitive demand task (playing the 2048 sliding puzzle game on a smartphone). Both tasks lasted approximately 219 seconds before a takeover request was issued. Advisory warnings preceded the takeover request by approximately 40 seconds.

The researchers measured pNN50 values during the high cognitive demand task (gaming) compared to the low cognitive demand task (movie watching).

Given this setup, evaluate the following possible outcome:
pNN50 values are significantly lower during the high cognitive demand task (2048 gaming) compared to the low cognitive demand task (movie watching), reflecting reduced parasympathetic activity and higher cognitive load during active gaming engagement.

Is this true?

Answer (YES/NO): NO